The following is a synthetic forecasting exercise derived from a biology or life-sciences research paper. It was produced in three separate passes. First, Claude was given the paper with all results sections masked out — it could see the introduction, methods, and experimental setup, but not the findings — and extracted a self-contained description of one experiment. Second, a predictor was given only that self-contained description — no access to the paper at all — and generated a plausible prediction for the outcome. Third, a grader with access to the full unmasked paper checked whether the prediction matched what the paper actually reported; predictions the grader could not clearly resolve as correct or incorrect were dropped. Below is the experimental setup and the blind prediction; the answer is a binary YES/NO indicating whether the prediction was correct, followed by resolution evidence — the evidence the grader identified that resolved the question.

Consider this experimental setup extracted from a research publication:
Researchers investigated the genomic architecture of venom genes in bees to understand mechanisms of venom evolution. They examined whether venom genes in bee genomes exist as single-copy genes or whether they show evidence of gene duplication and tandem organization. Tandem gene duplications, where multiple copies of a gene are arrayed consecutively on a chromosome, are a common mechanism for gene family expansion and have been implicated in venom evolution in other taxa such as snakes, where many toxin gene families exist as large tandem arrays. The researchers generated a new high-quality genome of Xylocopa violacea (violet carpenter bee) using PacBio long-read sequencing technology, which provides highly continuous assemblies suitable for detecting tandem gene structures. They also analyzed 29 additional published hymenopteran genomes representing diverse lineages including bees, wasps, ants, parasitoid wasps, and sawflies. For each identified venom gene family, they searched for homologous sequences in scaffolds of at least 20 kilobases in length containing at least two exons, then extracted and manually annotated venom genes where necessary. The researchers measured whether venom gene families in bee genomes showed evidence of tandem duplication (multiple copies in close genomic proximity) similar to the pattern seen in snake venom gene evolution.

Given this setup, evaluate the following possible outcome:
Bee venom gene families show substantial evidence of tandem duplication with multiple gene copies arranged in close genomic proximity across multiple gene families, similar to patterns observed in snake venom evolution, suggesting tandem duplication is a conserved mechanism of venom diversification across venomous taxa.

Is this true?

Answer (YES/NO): NO